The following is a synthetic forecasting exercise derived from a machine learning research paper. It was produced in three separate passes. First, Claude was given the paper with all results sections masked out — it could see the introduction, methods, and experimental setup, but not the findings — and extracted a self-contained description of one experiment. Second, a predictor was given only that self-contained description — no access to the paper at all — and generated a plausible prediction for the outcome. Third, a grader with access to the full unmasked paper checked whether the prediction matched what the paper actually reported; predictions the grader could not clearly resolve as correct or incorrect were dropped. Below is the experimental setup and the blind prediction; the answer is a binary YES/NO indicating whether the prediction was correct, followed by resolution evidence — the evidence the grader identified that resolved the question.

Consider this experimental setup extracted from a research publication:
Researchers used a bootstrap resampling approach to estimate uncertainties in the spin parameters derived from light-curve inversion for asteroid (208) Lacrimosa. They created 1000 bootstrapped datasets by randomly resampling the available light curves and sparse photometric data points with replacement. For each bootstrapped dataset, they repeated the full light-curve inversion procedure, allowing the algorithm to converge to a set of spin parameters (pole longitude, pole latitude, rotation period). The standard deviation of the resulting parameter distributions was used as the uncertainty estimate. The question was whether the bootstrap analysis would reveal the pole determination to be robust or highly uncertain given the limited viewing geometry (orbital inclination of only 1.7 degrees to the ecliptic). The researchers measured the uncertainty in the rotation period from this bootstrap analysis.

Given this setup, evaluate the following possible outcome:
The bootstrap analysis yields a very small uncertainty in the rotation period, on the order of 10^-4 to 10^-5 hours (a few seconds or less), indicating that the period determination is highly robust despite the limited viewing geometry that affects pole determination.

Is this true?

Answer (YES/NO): YES